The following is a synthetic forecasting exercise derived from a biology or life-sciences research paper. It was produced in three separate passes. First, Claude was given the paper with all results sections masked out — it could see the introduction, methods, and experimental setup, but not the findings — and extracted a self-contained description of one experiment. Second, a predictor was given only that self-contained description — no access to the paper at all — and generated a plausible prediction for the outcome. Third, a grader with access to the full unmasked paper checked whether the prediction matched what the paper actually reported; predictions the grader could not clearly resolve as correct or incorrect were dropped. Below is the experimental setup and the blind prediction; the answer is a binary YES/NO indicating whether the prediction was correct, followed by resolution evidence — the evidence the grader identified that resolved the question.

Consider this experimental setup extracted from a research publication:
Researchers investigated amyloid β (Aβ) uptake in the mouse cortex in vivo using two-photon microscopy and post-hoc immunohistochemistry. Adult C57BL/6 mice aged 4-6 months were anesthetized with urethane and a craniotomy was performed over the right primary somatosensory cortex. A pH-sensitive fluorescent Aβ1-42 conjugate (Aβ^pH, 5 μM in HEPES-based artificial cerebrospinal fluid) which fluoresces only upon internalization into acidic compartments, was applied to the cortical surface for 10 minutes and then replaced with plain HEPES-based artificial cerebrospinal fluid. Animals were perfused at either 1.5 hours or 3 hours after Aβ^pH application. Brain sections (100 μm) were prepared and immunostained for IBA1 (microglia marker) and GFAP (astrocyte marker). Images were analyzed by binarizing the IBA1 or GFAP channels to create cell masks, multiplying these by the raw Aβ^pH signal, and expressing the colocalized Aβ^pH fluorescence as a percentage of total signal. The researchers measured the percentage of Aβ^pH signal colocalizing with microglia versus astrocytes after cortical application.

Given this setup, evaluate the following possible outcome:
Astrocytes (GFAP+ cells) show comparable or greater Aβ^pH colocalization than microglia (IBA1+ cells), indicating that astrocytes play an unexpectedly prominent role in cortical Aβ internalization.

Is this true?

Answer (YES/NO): NO